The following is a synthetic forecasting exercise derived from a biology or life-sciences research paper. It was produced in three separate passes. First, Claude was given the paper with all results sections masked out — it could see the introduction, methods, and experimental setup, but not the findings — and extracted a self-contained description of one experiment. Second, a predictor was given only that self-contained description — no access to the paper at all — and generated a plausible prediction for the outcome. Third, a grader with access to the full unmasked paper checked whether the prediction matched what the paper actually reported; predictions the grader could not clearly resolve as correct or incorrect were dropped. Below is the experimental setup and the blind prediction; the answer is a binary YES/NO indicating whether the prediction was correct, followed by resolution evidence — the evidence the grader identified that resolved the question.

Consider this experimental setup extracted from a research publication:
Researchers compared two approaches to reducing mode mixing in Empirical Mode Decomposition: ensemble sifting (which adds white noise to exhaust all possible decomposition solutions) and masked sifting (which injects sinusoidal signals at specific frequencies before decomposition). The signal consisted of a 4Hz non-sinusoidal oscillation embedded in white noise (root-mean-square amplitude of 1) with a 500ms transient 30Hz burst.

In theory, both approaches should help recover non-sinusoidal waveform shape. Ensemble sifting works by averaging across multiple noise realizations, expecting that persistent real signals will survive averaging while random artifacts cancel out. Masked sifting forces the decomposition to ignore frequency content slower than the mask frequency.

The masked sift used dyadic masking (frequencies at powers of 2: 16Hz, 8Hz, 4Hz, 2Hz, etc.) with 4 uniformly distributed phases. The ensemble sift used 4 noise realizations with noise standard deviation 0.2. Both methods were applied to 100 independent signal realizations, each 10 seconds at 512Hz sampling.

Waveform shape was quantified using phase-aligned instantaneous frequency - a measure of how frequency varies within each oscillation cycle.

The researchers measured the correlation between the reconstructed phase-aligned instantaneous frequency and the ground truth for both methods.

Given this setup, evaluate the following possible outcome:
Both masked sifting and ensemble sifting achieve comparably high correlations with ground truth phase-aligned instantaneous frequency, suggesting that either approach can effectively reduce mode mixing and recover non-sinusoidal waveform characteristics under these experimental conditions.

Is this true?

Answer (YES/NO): NO